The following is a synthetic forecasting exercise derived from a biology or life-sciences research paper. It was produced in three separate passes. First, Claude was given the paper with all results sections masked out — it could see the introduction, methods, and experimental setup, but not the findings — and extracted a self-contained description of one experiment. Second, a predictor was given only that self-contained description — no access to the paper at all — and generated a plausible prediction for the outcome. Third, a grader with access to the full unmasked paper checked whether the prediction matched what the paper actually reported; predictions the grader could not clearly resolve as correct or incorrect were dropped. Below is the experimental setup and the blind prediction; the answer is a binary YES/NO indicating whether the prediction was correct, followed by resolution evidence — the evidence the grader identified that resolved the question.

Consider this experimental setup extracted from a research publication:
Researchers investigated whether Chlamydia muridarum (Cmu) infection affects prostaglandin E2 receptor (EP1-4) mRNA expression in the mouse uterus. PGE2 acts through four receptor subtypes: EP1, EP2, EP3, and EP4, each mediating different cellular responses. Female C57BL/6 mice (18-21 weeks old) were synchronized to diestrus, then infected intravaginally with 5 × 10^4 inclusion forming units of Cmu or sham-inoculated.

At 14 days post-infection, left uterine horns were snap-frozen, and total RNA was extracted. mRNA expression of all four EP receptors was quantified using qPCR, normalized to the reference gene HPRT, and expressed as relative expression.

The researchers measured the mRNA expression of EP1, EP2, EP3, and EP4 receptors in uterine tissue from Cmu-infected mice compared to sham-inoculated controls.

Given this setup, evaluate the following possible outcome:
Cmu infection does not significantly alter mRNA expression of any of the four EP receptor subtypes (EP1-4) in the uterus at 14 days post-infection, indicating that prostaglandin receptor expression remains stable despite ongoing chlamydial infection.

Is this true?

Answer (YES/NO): NO